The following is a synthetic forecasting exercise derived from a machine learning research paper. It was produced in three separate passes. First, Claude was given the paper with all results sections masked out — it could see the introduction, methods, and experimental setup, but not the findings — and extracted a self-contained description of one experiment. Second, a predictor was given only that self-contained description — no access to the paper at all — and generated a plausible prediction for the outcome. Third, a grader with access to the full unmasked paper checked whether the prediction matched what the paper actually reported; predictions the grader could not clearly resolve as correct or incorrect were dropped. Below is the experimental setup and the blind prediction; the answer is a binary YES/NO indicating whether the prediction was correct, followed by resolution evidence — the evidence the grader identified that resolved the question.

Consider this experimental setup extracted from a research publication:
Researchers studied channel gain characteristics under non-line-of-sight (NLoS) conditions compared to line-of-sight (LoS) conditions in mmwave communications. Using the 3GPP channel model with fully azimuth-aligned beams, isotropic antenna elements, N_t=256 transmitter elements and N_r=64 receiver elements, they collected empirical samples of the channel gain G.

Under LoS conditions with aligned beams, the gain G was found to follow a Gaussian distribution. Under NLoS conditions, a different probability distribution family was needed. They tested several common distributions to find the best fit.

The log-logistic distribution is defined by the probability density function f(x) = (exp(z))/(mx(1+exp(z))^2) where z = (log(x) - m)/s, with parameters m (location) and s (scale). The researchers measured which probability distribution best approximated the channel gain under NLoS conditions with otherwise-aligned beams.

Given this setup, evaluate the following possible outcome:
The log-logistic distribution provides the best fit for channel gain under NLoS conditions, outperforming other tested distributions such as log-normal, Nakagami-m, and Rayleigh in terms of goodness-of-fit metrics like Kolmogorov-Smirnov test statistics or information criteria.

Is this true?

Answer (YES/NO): NO